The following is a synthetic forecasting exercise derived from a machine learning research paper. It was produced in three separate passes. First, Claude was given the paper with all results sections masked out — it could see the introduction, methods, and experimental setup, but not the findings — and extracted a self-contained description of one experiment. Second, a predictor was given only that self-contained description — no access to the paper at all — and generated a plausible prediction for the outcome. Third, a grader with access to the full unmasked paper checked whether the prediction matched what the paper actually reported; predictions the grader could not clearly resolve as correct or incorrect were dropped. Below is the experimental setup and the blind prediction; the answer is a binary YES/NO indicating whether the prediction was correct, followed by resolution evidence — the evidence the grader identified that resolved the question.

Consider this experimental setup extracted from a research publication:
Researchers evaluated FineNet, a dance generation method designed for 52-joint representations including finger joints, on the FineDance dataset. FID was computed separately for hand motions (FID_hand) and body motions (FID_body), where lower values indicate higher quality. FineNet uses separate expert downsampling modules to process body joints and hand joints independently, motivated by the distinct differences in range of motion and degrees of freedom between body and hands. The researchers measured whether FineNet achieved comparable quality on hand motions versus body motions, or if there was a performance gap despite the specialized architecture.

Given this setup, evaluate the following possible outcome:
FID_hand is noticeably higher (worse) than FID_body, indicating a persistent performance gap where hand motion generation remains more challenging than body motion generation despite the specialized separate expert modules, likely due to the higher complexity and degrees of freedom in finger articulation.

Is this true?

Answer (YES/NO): NO